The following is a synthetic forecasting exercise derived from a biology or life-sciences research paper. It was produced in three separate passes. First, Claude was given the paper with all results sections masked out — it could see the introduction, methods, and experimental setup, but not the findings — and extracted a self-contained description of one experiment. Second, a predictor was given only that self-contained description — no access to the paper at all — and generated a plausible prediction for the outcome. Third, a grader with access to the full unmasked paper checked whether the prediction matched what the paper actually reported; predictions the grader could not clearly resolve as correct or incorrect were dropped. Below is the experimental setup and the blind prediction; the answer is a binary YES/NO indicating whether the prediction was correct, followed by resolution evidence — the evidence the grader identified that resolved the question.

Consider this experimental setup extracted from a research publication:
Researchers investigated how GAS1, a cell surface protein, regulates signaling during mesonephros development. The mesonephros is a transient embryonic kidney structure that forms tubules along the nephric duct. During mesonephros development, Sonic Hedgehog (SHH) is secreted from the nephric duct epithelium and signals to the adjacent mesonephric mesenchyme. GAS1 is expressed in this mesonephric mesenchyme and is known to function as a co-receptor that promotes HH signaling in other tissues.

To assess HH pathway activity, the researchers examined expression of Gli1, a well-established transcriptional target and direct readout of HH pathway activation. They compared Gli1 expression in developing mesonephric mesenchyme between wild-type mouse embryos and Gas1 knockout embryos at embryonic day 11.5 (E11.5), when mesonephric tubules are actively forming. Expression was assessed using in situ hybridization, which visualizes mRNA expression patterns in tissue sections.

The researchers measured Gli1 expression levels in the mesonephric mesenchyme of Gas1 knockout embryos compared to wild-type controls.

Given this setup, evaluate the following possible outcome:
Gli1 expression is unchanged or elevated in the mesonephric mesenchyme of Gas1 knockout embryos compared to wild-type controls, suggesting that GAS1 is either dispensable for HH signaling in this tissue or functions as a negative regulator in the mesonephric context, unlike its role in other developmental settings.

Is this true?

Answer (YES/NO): NO